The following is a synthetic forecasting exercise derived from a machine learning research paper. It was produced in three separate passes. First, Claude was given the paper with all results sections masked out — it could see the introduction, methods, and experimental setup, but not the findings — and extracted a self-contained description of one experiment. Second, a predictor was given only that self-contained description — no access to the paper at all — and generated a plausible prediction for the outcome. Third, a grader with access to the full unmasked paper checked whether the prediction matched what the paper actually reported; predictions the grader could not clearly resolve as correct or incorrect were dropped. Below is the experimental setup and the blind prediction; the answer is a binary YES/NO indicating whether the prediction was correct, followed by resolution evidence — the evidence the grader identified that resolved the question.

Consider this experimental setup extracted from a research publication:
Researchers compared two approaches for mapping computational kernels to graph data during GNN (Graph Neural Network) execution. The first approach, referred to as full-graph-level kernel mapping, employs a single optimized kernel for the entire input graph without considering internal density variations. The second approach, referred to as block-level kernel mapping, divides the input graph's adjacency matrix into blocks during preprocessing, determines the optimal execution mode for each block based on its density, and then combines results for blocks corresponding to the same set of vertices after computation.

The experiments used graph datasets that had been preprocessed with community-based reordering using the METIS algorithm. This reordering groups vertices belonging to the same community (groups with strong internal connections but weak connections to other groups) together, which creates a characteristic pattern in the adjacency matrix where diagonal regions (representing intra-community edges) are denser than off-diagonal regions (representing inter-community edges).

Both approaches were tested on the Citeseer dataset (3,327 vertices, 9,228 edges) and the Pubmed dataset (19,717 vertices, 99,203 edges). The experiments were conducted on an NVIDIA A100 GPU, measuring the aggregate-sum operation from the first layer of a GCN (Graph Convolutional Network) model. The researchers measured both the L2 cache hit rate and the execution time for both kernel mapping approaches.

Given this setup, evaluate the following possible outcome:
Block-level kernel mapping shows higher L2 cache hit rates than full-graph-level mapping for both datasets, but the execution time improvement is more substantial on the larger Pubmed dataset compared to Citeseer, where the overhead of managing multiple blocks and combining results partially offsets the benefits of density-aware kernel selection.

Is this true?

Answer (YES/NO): NO